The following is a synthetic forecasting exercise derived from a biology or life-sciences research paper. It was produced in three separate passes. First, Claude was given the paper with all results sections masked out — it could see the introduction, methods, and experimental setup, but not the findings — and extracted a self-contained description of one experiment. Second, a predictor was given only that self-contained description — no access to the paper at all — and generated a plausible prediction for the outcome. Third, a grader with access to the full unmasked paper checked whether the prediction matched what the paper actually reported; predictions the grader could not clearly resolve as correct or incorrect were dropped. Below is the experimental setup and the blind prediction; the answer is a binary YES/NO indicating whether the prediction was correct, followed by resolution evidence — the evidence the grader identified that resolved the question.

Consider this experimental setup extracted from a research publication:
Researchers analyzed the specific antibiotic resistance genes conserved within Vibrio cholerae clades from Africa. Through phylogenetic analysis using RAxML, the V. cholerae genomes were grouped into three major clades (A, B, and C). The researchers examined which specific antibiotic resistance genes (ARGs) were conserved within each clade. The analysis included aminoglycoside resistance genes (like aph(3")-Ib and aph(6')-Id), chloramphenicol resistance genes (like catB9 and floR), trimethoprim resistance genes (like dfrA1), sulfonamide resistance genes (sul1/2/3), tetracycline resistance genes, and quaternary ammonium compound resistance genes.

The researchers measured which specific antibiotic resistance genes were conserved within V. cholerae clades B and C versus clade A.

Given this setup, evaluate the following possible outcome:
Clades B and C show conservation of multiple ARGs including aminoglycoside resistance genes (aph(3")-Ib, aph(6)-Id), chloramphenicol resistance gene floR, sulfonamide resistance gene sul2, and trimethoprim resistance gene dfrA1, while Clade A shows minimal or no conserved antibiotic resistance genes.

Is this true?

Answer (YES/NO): NO